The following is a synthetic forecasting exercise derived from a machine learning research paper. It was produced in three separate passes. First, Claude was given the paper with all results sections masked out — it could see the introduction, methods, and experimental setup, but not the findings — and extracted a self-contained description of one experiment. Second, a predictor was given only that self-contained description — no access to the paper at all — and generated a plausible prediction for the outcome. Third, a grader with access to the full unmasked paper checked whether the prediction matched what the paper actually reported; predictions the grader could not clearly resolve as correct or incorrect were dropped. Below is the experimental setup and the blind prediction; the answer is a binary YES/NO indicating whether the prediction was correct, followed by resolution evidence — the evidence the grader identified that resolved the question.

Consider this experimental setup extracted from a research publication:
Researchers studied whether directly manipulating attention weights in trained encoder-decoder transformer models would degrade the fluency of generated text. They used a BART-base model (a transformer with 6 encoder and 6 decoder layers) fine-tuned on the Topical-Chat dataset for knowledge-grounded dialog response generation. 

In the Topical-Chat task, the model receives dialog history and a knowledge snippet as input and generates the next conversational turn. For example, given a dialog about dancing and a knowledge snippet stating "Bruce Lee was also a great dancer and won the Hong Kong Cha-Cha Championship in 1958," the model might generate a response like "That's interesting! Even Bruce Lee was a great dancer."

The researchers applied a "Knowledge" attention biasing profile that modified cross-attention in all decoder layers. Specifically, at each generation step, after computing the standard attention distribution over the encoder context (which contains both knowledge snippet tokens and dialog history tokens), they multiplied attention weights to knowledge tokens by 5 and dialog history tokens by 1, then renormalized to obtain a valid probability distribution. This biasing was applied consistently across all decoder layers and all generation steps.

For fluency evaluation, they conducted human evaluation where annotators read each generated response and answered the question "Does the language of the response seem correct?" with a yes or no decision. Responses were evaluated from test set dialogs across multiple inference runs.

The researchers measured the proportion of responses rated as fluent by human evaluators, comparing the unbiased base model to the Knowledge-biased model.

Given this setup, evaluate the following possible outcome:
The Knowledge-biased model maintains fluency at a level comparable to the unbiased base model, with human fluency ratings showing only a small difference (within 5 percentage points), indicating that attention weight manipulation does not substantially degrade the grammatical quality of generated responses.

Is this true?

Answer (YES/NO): YES